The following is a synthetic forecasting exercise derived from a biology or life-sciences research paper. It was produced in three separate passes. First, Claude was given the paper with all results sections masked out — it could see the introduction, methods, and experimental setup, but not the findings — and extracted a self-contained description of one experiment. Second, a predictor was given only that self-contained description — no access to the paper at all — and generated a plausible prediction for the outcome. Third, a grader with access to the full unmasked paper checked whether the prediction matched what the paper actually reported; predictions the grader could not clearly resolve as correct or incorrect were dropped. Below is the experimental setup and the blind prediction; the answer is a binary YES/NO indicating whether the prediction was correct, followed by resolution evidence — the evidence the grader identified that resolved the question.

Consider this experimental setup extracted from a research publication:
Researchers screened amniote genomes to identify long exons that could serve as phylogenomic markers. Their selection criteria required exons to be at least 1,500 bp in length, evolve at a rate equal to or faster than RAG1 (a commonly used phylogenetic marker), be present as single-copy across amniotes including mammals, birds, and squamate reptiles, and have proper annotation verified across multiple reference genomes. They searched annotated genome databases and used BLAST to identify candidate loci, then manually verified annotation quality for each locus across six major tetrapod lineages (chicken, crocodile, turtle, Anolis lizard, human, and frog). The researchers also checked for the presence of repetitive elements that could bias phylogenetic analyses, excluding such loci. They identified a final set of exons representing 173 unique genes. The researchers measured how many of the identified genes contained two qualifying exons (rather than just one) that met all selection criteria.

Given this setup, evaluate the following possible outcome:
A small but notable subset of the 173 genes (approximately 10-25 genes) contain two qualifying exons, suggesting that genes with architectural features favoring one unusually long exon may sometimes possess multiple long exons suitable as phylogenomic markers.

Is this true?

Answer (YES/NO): NO